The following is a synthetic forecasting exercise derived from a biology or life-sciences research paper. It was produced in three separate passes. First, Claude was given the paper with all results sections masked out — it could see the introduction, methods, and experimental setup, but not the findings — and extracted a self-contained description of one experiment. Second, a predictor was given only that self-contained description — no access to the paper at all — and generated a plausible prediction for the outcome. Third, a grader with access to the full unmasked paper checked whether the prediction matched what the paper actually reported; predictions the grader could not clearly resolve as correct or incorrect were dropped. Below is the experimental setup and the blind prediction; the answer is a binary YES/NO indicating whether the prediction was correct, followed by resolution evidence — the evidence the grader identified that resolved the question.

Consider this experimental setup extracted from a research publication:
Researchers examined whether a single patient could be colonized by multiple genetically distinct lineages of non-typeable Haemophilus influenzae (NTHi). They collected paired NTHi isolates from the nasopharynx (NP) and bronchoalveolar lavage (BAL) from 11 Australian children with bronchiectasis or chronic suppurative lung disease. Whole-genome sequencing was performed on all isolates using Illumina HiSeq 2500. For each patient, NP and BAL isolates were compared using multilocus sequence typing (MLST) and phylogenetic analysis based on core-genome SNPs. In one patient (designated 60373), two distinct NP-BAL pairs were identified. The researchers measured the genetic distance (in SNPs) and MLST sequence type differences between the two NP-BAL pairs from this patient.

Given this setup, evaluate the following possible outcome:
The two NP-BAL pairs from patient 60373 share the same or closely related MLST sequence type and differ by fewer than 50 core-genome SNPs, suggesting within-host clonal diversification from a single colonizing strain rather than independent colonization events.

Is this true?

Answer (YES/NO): NO